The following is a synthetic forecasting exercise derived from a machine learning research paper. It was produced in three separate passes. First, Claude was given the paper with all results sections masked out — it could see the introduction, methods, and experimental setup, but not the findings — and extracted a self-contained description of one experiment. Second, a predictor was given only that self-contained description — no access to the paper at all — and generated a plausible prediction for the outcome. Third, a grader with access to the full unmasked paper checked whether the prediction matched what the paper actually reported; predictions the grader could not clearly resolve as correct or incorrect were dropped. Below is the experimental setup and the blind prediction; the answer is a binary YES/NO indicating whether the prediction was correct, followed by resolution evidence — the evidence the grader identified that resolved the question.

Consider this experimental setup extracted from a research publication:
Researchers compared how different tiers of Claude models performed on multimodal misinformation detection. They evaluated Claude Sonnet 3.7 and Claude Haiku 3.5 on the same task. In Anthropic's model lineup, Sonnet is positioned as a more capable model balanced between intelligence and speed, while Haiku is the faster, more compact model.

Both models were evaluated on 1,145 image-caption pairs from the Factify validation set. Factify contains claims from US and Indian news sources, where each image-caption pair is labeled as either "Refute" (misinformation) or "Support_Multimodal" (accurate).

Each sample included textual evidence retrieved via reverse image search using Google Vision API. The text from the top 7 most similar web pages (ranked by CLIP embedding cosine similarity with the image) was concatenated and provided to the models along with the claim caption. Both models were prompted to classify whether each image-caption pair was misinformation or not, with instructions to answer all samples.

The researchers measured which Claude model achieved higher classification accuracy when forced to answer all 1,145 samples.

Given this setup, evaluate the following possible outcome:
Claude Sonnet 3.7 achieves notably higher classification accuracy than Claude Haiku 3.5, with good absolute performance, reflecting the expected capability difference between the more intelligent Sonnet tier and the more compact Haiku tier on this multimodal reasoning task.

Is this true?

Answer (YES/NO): NO